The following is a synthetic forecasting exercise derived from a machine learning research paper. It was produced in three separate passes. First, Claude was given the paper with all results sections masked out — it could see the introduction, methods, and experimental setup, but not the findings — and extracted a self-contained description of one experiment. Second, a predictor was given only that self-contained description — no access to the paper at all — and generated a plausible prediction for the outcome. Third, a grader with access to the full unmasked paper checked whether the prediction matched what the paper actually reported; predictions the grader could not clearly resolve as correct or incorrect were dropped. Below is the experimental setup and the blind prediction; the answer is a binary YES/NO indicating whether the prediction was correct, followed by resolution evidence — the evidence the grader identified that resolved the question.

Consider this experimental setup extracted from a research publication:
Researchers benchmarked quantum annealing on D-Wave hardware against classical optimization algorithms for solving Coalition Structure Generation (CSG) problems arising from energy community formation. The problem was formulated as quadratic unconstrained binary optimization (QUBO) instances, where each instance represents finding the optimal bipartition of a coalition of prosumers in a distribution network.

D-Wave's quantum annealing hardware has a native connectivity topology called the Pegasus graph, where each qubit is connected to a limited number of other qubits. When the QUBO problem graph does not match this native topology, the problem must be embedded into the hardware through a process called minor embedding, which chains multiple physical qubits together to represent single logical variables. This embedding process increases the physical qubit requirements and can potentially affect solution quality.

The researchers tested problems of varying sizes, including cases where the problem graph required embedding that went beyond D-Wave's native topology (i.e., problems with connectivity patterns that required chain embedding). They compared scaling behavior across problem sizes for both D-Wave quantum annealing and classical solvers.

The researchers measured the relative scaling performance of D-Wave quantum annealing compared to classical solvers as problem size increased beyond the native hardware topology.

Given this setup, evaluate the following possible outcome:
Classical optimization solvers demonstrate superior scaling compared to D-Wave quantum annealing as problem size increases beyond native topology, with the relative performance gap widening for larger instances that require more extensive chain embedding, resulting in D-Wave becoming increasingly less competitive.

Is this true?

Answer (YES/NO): NO